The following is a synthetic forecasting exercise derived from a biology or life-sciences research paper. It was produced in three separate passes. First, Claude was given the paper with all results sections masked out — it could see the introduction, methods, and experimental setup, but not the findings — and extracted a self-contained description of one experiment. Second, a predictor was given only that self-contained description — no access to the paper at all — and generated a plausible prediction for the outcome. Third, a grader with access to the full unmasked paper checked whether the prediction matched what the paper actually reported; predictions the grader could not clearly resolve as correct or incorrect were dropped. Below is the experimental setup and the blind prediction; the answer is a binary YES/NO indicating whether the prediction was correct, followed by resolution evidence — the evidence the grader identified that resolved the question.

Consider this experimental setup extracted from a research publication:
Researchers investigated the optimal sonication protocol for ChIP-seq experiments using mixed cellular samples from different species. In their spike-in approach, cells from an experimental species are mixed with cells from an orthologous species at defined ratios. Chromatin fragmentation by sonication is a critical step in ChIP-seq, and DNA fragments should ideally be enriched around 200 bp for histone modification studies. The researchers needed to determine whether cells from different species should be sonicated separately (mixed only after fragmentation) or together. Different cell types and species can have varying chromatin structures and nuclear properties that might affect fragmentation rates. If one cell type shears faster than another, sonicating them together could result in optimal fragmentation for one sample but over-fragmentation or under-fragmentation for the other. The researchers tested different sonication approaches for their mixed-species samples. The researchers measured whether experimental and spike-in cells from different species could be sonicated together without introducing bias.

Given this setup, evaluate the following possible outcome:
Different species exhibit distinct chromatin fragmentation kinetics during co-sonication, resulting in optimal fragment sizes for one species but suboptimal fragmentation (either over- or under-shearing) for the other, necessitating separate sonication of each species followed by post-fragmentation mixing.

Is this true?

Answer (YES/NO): NO